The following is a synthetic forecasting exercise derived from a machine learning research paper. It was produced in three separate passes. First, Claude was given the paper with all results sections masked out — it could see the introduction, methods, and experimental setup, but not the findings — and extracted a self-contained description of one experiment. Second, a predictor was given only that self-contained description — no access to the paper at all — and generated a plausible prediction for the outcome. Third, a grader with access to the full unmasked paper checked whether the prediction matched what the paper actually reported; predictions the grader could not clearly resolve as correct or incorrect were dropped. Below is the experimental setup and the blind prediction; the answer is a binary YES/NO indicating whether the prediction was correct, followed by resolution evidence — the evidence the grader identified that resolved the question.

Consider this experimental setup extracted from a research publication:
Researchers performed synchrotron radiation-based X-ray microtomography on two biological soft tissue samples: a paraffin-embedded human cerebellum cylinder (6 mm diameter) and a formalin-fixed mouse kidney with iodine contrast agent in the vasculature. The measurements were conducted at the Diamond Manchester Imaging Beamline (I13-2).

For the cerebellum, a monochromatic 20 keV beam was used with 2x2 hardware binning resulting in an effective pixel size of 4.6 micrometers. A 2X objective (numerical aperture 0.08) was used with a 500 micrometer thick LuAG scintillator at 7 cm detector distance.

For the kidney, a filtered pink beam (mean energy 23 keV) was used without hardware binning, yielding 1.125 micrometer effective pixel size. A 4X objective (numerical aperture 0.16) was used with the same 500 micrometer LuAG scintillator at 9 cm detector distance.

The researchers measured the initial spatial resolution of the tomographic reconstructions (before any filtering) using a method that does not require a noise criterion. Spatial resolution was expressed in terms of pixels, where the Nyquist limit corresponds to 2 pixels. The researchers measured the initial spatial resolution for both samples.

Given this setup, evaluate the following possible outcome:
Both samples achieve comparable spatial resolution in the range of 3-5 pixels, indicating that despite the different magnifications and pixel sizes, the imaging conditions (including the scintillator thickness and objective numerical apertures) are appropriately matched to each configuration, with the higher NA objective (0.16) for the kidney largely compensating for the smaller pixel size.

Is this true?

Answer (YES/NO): NO